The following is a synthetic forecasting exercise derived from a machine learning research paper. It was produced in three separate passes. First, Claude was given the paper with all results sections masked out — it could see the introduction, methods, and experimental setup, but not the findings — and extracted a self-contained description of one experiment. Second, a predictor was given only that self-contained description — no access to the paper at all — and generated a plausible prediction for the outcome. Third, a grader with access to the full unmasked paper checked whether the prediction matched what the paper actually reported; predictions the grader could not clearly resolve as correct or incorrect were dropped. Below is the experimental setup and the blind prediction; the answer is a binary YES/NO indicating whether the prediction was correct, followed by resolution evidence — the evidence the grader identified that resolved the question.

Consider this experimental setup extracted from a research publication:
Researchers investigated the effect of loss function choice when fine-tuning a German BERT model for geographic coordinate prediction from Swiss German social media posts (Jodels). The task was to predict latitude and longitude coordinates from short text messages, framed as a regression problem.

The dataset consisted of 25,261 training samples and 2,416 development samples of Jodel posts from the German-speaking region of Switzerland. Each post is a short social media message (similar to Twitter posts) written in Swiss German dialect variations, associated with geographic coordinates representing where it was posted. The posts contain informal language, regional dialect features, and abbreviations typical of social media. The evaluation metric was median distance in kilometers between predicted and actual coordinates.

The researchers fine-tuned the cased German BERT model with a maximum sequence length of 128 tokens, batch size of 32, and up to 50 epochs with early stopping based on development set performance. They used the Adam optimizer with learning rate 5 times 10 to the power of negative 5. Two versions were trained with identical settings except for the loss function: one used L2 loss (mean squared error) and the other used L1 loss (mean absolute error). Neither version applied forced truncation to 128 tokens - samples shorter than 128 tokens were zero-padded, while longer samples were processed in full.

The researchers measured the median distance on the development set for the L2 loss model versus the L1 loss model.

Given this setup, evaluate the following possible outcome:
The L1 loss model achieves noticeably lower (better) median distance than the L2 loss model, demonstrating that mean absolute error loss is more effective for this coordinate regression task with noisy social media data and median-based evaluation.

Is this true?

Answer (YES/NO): NO